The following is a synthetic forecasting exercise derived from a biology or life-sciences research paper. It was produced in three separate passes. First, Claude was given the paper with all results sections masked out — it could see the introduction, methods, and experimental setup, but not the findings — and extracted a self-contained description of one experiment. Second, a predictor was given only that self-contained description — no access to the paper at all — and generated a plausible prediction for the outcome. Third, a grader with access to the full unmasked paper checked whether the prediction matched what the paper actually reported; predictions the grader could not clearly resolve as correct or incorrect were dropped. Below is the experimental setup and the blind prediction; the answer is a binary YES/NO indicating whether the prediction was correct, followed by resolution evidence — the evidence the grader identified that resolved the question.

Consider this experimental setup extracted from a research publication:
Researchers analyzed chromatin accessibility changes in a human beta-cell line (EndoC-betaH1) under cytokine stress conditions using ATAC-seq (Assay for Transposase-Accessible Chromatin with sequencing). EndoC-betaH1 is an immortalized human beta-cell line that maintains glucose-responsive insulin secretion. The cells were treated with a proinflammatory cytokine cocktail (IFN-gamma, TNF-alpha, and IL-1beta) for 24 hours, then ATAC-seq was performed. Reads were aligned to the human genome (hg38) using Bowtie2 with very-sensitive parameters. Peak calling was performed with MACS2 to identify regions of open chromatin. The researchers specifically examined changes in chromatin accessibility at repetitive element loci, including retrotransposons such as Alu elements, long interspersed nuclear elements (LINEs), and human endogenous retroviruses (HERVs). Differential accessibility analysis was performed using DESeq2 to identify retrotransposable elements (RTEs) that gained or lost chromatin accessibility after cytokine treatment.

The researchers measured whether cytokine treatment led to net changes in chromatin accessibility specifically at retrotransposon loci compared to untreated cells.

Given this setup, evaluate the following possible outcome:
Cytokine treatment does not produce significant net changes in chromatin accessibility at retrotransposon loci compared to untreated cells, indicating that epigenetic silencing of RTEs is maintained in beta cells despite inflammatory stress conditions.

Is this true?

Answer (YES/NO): NO